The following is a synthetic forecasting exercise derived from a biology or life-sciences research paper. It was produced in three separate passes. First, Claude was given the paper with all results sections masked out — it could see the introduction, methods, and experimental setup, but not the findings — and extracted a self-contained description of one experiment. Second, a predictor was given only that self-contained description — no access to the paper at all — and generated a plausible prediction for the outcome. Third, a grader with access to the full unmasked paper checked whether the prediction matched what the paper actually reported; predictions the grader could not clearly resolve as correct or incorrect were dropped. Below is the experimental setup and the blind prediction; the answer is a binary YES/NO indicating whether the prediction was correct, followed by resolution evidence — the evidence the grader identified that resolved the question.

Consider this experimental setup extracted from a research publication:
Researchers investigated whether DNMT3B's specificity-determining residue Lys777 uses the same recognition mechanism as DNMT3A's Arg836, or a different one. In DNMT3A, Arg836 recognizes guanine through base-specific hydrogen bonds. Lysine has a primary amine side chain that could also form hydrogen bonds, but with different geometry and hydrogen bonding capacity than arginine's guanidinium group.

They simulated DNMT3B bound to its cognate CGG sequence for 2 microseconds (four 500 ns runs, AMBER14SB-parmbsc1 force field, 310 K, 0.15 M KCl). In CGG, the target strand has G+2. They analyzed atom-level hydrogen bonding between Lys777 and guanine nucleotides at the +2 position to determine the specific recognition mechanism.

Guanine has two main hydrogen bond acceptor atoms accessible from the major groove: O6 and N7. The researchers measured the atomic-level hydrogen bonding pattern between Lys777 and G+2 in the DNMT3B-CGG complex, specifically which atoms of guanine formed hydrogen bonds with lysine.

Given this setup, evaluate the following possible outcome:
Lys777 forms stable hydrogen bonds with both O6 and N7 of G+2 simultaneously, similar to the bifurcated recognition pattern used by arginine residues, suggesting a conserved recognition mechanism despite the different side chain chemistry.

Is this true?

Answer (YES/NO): NO